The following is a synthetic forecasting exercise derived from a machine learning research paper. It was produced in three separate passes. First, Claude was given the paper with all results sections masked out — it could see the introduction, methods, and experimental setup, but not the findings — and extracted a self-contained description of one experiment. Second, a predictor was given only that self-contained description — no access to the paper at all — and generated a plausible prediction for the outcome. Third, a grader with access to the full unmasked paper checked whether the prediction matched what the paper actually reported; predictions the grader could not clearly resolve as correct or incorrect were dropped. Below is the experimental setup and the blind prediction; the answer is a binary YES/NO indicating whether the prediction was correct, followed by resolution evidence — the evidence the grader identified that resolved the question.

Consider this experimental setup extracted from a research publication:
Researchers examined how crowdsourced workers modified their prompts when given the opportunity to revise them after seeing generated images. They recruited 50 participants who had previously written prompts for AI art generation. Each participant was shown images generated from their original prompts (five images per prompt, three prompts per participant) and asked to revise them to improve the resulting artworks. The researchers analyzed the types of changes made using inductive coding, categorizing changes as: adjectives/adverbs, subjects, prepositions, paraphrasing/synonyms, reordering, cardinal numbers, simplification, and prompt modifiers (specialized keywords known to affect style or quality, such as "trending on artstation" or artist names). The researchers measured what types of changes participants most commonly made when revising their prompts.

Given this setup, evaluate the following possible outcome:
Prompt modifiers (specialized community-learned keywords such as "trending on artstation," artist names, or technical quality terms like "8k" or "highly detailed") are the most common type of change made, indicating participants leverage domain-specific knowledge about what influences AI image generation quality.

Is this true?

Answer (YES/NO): NO